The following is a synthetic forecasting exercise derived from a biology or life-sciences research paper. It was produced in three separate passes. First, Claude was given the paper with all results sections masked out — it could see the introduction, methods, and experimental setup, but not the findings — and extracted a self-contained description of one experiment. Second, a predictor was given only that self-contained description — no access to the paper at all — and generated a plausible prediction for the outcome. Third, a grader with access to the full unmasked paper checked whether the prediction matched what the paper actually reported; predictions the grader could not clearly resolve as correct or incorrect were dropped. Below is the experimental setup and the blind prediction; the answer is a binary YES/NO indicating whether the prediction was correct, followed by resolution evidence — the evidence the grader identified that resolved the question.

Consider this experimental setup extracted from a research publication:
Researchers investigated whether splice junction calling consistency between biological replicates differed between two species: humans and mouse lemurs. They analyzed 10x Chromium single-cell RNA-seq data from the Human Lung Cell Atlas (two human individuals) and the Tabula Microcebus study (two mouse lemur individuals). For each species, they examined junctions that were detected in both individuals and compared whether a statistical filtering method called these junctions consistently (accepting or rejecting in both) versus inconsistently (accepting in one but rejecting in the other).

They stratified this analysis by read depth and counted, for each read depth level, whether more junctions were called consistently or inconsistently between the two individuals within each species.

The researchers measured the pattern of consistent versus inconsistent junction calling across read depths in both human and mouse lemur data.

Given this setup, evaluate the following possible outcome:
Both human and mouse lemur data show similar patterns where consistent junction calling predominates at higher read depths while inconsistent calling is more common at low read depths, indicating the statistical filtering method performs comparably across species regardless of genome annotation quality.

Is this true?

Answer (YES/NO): NO